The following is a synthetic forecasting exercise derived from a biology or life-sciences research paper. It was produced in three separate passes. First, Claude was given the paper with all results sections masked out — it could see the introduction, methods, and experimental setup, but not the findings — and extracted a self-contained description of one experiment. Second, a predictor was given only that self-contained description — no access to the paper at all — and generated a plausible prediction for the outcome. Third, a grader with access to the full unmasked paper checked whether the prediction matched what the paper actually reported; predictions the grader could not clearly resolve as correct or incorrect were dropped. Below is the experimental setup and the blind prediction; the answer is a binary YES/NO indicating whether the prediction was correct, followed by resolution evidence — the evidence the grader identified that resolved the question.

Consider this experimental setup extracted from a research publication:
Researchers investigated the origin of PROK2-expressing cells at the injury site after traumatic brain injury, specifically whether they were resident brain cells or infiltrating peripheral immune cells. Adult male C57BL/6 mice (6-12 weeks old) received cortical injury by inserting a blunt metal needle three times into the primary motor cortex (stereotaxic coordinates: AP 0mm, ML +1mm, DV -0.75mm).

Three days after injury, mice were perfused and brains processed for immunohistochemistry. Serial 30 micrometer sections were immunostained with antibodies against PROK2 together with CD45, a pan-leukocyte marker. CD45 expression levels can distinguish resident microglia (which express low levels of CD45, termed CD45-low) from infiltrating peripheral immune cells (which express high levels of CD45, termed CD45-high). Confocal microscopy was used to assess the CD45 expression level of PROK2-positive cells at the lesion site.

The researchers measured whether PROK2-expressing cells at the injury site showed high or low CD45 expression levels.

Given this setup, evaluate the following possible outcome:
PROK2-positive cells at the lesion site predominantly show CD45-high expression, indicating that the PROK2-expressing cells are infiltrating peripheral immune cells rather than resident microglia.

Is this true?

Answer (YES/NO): NO